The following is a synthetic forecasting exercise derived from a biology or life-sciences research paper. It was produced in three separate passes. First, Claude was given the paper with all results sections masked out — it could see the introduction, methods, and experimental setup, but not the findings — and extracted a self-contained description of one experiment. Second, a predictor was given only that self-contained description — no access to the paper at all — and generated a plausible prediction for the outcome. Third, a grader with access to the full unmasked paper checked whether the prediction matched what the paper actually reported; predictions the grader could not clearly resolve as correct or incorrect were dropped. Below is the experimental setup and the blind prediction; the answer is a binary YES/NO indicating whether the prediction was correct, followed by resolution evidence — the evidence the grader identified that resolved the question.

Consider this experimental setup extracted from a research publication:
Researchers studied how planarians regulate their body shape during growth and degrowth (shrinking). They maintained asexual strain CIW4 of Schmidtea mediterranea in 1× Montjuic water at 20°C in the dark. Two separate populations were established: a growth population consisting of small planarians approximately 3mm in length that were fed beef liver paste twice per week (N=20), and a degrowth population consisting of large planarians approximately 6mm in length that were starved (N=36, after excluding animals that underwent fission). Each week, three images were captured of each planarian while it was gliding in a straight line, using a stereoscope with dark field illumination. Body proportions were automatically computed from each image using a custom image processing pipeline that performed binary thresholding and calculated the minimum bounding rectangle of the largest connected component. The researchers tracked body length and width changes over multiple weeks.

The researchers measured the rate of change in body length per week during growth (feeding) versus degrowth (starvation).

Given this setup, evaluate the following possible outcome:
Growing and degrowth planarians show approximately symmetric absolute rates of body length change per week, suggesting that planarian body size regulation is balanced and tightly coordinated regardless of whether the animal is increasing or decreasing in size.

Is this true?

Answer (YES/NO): YES